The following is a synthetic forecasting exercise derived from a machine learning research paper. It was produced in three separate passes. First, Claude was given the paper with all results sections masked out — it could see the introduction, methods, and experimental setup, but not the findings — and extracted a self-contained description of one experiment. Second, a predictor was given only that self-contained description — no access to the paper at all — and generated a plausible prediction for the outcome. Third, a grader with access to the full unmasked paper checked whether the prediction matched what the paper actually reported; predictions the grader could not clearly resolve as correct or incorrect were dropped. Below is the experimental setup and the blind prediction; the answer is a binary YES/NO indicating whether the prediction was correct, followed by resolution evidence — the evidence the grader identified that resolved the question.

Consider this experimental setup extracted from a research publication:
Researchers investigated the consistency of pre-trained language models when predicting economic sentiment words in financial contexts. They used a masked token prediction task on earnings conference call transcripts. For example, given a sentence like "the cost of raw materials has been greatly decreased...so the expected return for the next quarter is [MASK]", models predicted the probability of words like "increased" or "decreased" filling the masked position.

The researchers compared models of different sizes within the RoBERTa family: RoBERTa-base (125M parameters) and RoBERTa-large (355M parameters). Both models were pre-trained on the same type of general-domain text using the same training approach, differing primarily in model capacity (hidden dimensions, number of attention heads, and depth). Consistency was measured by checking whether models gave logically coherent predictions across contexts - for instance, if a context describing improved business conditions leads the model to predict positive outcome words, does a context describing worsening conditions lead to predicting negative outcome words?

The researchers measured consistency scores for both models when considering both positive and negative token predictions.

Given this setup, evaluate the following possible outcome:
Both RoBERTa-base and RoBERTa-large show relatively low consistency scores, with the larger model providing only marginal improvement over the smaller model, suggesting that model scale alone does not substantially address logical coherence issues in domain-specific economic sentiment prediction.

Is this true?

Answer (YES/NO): NO